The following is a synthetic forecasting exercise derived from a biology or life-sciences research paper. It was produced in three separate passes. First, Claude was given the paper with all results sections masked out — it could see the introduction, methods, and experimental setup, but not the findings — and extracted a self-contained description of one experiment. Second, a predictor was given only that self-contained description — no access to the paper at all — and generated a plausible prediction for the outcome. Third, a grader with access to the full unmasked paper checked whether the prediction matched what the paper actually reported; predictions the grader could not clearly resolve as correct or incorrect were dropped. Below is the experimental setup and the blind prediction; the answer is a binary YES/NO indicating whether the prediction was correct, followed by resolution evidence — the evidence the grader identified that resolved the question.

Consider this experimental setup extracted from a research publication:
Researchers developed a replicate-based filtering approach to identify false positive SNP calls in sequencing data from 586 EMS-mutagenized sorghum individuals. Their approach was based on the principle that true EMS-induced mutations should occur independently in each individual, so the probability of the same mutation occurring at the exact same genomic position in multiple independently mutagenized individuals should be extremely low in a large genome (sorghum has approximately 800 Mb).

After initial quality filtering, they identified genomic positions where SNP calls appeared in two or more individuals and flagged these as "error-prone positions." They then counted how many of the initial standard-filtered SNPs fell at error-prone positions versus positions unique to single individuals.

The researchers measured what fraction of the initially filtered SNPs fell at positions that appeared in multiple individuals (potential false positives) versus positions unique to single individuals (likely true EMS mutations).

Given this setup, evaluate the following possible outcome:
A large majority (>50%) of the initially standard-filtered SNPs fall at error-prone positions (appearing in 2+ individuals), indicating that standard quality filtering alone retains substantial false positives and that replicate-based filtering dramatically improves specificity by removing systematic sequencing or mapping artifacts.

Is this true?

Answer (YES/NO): YES